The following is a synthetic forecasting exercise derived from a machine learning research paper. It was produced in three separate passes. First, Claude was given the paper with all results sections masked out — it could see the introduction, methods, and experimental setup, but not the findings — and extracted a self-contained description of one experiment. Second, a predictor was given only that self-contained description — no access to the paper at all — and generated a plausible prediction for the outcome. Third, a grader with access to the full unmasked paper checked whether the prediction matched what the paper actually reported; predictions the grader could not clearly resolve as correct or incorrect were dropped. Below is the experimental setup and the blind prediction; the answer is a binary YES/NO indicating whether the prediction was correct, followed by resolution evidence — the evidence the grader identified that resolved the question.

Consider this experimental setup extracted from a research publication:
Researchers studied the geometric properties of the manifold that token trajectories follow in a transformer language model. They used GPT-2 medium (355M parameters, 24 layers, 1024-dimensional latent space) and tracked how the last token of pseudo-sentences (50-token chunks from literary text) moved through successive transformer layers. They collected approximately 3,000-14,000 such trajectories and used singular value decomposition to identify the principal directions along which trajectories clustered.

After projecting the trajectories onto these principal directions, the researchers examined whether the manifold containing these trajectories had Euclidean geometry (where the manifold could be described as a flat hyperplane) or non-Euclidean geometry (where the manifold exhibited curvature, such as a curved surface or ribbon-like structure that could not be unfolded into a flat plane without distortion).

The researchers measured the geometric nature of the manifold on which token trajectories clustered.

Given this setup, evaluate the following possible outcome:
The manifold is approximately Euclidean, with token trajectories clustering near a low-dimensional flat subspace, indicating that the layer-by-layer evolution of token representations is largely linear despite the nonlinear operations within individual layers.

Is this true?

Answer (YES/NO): NO